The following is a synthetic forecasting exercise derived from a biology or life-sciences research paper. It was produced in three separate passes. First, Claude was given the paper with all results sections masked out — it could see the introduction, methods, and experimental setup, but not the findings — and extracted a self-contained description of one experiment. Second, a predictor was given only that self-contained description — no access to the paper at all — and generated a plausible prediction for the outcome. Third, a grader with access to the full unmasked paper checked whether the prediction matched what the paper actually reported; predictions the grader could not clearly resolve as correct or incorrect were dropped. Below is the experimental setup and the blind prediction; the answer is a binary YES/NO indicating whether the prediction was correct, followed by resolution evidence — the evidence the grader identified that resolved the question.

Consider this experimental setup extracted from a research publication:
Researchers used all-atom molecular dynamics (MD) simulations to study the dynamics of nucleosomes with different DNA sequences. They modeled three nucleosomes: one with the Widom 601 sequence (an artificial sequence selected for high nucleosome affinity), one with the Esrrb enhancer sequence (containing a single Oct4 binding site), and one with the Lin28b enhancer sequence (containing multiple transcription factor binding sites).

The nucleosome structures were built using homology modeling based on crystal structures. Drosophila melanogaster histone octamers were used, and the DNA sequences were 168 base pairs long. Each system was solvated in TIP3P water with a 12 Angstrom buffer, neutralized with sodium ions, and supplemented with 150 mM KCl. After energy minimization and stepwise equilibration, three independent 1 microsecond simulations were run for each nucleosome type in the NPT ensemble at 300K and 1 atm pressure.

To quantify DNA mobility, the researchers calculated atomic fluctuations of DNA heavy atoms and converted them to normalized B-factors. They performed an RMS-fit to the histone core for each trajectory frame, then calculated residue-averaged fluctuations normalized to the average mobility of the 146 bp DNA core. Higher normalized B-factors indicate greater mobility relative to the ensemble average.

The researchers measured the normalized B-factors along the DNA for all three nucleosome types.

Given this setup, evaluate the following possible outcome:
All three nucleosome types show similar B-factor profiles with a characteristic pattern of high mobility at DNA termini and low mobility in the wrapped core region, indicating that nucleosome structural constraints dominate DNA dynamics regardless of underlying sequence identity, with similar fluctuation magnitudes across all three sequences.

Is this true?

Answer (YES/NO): NO